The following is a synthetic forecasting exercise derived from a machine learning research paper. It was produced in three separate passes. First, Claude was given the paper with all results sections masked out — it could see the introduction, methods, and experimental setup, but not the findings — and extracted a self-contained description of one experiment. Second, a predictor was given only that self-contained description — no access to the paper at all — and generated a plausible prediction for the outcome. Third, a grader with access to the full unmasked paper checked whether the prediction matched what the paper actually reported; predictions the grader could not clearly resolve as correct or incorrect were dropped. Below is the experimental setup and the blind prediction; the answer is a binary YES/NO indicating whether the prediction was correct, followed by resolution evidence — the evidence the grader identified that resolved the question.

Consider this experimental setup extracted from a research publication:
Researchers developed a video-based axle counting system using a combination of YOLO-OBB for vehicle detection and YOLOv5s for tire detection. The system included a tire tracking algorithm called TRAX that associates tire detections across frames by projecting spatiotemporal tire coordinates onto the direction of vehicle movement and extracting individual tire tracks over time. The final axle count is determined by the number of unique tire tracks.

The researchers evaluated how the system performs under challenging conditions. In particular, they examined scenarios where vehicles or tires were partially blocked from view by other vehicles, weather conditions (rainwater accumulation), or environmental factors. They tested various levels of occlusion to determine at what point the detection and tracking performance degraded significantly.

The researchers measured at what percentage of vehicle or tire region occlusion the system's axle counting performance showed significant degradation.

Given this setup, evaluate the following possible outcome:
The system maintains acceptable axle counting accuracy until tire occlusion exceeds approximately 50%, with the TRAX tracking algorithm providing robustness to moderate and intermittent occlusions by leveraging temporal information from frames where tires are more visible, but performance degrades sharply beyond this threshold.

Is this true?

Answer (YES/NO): NO